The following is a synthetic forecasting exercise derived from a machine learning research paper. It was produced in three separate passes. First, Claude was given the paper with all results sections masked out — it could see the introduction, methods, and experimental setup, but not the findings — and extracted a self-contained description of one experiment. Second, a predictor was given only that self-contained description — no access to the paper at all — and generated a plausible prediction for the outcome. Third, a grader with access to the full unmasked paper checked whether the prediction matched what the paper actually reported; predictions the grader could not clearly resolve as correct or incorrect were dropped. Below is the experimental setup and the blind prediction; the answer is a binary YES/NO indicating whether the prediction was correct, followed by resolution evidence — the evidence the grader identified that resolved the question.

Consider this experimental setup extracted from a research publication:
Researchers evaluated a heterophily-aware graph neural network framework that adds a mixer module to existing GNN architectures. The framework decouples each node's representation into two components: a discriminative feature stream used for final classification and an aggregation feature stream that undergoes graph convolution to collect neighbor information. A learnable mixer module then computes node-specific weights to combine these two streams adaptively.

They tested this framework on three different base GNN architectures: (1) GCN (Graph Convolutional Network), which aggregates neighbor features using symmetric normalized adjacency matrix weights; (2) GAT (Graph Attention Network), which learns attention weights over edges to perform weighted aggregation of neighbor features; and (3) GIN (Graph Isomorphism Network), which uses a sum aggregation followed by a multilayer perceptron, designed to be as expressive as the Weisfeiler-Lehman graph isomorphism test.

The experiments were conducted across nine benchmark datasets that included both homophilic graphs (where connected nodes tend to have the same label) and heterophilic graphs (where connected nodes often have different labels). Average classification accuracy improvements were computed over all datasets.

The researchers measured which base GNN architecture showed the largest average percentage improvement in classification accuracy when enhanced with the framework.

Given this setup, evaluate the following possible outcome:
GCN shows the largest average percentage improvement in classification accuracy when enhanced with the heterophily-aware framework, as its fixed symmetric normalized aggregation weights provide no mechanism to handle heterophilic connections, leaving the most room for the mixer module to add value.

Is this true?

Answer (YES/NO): NO